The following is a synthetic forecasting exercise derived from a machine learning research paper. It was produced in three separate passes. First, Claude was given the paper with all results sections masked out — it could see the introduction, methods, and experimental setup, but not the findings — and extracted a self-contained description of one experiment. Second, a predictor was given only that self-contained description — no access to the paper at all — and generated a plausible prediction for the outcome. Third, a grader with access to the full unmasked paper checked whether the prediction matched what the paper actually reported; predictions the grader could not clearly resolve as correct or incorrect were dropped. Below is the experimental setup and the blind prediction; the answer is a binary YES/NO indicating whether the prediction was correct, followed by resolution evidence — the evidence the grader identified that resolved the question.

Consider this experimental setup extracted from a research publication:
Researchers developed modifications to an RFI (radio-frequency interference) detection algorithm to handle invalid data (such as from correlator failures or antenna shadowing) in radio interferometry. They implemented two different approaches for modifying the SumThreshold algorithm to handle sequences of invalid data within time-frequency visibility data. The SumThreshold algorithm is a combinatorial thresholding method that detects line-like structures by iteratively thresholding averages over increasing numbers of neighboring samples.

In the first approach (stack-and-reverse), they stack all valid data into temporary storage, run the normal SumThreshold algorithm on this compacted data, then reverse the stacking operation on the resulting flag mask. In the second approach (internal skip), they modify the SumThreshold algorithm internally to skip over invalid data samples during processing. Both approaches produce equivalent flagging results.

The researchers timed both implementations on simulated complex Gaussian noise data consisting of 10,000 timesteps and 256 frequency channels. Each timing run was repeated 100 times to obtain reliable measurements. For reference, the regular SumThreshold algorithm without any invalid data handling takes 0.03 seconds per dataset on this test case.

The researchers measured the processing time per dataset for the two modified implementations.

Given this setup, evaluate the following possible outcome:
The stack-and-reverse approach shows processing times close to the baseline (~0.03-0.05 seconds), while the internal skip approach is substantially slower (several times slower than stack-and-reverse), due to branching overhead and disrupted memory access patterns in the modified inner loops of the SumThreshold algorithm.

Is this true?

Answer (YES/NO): NO